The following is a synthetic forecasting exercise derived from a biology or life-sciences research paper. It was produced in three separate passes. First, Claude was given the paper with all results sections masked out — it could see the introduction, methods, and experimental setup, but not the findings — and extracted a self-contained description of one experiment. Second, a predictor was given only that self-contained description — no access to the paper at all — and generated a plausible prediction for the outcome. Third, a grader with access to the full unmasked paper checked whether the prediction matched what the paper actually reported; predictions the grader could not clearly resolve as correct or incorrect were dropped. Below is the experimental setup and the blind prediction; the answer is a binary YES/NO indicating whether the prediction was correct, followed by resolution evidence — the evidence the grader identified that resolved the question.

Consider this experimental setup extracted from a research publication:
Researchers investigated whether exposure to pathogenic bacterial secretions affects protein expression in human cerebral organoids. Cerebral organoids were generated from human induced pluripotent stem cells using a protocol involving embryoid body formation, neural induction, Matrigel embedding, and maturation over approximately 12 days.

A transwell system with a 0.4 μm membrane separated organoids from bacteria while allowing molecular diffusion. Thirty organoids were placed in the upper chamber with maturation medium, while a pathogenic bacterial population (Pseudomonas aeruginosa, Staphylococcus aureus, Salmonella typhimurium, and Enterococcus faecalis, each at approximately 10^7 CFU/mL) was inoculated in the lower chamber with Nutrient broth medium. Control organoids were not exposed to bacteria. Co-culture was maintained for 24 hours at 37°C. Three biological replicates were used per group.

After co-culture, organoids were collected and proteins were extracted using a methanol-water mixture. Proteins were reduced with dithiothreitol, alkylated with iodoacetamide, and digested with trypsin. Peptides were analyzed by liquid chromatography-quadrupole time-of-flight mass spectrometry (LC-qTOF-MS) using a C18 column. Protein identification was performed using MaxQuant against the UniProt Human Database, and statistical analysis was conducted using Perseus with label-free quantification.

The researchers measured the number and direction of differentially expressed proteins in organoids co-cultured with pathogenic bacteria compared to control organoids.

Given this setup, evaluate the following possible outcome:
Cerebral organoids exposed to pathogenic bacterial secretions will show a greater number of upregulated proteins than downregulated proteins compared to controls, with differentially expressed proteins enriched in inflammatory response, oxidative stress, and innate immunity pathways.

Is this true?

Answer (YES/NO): NO